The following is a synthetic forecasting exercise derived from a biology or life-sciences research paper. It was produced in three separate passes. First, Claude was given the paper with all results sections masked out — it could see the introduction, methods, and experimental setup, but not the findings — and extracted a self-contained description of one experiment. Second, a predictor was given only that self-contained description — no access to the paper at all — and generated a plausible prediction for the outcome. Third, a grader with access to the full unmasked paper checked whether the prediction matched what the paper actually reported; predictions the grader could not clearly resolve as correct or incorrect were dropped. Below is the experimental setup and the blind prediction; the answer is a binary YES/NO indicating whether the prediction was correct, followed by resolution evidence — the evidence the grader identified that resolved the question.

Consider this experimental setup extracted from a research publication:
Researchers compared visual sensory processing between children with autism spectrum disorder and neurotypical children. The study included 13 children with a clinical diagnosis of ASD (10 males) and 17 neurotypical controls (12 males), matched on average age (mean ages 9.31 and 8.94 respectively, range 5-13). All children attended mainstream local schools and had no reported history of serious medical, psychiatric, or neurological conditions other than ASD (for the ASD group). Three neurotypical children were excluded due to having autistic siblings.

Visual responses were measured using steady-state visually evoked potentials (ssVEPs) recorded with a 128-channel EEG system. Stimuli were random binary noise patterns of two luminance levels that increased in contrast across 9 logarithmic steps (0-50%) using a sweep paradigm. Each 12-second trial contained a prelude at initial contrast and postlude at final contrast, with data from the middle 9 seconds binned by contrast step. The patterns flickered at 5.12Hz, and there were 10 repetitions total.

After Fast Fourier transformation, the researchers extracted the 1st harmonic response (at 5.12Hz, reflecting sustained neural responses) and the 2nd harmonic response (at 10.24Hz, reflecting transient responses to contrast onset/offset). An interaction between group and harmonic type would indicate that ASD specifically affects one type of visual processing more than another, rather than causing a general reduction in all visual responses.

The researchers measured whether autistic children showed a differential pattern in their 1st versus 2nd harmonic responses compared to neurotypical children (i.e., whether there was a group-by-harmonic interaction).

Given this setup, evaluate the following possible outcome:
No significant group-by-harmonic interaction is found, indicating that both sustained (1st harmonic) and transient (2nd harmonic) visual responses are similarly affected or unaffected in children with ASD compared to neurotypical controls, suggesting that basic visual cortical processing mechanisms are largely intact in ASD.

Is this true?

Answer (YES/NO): NO